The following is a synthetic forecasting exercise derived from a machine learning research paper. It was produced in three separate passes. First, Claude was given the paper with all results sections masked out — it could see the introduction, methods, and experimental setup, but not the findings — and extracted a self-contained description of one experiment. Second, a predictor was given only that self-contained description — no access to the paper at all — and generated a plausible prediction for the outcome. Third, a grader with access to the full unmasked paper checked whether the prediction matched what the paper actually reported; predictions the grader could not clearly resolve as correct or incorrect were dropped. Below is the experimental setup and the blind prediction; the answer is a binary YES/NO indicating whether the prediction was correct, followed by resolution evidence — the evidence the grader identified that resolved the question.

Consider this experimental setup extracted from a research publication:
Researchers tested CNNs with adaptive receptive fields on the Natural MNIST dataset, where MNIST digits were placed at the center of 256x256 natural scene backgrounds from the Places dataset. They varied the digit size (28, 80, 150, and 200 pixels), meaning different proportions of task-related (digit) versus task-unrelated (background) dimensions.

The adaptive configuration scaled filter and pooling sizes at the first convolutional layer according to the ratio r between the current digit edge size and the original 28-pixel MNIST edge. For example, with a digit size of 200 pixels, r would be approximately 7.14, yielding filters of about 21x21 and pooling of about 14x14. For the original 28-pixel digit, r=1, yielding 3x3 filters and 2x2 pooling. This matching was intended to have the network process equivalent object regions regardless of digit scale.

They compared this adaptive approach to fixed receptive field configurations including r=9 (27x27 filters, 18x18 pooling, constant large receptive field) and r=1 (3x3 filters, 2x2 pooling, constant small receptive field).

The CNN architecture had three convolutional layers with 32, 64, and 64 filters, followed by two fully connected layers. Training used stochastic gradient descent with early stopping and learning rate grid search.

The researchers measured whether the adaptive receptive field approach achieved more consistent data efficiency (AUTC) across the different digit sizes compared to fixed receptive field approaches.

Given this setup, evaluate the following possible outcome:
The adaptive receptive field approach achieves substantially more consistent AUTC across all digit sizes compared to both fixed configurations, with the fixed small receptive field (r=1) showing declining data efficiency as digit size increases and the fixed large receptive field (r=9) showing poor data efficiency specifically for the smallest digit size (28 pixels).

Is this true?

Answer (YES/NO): NO